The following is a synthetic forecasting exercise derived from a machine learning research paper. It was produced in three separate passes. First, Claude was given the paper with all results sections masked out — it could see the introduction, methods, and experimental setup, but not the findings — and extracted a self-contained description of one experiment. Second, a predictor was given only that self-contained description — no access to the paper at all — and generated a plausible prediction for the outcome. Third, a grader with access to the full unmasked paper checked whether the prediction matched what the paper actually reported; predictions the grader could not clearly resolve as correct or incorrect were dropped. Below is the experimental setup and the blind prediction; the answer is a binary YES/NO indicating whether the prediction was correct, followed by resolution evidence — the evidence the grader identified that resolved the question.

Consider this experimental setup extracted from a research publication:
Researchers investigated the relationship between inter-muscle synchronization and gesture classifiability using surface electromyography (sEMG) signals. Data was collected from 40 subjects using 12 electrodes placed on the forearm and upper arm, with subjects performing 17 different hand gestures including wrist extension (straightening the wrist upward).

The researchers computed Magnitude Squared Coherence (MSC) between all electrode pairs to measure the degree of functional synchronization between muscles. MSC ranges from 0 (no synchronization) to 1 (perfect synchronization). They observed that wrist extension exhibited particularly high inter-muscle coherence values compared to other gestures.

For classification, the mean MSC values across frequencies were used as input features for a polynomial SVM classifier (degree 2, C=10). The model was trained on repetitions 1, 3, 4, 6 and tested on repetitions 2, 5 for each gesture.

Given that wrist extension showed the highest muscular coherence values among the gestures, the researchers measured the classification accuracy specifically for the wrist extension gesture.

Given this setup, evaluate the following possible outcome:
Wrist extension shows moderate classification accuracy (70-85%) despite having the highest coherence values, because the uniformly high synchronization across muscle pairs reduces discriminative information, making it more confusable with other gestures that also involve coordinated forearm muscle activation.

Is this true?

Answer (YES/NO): YES